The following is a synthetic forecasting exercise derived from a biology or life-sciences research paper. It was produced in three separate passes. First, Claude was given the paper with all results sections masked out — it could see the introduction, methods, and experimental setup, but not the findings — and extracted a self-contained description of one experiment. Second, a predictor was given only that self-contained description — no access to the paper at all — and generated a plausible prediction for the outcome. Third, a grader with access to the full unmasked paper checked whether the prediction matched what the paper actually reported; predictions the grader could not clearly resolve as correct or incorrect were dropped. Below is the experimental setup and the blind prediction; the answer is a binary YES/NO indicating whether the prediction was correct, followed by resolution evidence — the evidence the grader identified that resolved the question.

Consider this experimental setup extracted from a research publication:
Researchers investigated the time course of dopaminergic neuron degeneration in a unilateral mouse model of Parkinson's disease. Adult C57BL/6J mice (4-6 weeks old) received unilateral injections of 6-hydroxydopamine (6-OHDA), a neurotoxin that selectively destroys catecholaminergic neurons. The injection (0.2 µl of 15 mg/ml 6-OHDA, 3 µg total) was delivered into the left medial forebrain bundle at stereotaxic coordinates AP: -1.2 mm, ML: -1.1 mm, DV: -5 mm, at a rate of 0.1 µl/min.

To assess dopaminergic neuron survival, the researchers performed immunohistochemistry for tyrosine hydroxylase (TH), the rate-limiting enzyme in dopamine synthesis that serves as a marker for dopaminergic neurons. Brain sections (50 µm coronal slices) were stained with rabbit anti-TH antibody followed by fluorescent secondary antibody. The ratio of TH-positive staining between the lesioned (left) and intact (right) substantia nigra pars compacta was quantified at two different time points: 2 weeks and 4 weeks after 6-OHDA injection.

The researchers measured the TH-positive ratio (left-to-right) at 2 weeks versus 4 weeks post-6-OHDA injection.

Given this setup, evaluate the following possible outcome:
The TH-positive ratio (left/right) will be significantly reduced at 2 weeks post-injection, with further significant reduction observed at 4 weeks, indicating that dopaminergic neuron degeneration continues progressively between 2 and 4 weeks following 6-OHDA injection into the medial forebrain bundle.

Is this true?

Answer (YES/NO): YES